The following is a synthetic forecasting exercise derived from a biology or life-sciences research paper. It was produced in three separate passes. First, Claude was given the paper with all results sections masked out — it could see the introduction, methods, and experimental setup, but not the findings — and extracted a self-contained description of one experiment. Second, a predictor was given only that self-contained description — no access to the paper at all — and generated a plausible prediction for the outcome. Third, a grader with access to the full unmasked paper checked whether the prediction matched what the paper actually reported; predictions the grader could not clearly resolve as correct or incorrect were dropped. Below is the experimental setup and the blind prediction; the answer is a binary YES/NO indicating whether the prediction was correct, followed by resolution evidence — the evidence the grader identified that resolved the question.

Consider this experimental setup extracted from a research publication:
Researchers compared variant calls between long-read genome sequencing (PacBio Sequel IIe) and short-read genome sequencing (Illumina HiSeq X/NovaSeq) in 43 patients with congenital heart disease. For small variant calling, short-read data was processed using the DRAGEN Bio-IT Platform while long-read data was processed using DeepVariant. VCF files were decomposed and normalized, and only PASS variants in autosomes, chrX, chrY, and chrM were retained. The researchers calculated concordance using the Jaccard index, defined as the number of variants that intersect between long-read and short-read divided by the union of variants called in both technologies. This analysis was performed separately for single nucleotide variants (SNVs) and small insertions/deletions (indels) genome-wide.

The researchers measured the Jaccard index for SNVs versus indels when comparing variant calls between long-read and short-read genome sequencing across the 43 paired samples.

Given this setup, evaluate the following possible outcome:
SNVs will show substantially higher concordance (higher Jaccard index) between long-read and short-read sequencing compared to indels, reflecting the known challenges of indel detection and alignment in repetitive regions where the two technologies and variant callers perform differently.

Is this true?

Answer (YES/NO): YES